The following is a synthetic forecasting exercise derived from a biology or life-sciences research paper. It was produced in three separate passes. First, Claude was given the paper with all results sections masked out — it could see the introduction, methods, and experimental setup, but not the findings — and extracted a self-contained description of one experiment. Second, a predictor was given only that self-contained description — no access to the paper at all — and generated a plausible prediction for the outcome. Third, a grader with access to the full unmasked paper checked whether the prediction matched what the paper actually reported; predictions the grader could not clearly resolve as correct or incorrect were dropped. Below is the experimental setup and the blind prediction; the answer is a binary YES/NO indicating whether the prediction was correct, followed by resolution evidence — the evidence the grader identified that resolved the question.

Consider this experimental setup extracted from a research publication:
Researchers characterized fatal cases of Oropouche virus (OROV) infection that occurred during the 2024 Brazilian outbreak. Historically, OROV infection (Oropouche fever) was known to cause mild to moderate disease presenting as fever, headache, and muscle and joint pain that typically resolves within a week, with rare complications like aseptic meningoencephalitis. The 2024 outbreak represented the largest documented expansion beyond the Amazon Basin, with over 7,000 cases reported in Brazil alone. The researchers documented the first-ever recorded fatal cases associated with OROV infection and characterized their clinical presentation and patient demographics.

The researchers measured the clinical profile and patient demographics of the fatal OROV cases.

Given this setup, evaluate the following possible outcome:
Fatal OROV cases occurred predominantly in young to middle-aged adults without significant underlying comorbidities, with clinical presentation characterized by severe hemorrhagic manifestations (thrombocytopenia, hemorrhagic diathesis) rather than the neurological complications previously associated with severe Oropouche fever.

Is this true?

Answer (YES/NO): YES